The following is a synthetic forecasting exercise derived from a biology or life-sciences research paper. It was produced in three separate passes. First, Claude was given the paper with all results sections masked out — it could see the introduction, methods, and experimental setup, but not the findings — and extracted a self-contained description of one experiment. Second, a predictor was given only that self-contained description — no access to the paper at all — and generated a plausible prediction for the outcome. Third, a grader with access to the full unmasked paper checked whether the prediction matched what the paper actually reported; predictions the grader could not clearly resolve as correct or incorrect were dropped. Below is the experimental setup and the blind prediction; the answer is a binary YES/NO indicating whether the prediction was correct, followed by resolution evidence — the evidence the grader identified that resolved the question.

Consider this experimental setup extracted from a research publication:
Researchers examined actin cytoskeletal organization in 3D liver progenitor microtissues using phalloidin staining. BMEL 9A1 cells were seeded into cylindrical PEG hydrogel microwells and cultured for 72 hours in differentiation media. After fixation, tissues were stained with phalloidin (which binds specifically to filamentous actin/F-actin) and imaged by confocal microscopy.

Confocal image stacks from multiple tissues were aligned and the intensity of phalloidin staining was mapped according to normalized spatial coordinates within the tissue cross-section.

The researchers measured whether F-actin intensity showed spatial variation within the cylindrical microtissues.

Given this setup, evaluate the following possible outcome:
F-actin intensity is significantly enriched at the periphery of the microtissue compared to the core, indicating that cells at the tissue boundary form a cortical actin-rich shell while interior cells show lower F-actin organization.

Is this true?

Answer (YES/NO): YES